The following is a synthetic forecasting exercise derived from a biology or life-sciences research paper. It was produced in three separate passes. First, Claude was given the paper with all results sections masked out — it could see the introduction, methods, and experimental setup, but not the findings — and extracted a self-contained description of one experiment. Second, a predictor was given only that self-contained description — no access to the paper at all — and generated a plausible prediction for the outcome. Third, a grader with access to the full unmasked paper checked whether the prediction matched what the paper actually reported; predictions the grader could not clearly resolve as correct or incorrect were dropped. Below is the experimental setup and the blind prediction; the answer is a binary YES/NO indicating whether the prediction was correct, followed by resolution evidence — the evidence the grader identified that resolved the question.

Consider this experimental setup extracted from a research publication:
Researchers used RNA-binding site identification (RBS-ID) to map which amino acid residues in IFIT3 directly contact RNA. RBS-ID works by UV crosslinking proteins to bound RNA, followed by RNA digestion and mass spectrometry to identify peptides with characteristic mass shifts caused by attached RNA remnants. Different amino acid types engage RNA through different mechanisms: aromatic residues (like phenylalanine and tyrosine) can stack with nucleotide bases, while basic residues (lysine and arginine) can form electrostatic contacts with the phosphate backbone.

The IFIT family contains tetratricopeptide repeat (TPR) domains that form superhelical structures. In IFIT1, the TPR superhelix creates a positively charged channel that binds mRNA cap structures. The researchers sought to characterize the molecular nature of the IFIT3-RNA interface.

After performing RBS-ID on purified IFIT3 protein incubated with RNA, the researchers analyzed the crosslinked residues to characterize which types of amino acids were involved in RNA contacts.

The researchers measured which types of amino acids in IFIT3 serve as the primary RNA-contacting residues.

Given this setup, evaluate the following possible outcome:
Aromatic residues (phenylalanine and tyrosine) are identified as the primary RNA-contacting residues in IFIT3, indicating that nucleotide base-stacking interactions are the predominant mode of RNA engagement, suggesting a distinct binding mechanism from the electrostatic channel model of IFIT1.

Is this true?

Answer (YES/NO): NO